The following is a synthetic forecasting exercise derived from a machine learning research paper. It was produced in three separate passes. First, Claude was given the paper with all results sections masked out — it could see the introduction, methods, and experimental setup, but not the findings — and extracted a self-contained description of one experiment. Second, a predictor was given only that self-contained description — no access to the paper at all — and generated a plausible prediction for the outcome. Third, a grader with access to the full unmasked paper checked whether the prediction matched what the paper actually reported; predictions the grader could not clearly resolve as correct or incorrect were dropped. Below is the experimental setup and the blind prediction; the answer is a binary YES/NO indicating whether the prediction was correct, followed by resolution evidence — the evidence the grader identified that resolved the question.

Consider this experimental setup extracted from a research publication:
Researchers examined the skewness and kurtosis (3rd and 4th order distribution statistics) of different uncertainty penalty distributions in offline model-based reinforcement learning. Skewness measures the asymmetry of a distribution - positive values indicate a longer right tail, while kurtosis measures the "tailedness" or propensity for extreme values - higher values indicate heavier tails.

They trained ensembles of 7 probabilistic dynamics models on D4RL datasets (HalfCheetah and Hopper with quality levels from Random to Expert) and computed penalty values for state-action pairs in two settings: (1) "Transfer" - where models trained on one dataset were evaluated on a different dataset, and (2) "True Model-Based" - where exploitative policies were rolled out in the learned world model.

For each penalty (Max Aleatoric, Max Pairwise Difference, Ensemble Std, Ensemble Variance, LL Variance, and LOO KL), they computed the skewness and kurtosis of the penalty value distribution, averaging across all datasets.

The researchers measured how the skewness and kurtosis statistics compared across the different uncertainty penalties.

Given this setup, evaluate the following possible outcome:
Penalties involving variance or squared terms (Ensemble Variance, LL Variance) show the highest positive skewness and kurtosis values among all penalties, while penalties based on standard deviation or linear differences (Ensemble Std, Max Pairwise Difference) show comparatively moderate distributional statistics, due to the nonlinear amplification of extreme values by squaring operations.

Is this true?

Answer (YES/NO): YES